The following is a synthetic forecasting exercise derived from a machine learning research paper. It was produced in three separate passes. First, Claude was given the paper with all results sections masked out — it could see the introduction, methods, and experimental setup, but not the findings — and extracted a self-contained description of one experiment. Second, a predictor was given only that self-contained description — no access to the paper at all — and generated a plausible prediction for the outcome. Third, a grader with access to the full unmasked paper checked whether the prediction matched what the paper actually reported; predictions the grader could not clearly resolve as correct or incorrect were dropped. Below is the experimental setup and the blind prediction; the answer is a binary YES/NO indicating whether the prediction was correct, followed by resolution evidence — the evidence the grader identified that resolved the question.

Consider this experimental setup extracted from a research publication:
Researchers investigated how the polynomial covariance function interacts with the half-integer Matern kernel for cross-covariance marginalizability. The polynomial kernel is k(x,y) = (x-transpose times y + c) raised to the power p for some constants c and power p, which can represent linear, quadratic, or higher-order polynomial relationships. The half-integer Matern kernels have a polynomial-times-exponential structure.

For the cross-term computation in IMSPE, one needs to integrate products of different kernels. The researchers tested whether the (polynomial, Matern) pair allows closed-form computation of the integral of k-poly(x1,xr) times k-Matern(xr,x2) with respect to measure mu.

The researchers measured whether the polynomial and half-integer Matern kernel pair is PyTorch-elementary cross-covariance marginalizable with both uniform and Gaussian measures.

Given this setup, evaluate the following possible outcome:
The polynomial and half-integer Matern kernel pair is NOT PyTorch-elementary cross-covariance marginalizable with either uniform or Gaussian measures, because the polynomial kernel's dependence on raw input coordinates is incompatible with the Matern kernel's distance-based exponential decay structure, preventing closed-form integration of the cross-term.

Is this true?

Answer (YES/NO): NO